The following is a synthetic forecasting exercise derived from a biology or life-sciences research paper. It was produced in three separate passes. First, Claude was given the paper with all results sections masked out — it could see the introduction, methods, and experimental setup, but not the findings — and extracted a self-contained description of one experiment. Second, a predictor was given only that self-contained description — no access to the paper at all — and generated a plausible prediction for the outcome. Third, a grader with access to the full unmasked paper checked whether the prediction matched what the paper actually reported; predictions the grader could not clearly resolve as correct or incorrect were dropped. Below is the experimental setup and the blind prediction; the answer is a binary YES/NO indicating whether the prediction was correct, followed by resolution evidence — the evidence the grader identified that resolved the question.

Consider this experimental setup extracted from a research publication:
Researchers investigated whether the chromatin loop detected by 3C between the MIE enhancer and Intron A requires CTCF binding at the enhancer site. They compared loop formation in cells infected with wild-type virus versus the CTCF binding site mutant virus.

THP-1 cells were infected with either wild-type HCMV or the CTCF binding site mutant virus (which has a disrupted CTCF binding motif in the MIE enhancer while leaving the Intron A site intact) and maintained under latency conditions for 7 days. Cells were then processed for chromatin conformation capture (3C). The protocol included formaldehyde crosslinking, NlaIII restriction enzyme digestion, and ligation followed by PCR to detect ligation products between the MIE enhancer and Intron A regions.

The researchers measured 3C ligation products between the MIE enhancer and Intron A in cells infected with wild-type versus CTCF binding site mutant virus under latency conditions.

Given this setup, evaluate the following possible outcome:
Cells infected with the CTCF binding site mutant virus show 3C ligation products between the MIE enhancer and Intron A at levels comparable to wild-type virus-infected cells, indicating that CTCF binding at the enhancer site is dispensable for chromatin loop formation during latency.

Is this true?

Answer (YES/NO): NO